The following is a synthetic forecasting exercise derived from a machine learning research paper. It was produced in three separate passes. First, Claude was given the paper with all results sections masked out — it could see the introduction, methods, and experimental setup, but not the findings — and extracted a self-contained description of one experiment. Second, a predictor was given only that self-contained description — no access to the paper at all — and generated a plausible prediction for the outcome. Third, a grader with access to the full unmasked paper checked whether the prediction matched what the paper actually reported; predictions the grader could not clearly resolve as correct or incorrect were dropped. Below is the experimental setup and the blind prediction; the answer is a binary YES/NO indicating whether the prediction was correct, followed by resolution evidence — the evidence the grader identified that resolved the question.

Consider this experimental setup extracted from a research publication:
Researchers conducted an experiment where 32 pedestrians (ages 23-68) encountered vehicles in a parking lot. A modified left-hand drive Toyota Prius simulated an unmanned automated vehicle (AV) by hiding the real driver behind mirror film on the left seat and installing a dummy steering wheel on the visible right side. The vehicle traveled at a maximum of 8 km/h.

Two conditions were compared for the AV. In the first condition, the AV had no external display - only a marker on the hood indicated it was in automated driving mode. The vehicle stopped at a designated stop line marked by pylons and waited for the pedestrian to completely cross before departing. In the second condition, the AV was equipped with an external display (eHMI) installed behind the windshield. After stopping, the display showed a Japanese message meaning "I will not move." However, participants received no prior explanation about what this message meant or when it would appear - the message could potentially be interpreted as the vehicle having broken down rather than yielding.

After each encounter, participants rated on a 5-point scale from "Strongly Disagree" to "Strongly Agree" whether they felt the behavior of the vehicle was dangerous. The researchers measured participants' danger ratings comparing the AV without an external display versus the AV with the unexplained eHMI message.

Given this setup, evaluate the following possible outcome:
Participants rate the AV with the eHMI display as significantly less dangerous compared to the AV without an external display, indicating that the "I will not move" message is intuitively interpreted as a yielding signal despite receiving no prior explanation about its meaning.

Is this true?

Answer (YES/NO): YES